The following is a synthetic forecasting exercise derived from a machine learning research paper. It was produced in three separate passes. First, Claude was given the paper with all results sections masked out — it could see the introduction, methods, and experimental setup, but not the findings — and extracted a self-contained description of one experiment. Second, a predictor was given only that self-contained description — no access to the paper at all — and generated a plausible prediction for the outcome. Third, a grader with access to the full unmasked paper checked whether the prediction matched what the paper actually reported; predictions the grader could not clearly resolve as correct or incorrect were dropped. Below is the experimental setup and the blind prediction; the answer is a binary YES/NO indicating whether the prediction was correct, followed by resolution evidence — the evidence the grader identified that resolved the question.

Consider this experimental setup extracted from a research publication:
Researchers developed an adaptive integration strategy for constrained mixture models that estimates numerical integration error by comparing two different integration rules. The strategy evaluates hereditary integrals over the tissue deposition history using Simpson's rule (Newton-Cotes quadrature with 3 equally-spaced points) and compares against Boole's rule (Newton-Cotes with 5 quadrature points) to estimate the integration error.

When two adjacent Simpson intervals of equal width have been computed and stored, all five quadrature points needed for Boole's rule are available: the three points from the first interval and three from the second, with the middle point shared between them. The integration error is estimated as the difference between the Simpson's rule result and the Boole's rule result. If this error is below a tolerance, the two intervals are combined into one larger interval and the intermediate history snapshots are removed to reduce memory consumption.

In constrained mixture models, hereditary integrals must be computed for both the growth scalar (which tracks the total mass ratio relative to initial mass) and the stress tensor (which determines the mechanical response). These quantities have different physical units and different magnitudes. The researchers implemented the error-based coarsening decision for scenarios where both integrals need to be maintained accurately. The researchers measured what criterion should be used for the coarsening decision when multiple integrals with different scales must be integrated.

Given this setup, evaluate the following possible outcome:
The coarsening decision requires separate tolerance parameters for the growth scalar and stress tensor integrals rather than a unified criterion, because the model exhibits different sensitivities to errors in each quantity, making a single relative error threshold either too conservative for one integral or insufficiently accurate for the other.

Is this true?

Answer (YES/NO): NO